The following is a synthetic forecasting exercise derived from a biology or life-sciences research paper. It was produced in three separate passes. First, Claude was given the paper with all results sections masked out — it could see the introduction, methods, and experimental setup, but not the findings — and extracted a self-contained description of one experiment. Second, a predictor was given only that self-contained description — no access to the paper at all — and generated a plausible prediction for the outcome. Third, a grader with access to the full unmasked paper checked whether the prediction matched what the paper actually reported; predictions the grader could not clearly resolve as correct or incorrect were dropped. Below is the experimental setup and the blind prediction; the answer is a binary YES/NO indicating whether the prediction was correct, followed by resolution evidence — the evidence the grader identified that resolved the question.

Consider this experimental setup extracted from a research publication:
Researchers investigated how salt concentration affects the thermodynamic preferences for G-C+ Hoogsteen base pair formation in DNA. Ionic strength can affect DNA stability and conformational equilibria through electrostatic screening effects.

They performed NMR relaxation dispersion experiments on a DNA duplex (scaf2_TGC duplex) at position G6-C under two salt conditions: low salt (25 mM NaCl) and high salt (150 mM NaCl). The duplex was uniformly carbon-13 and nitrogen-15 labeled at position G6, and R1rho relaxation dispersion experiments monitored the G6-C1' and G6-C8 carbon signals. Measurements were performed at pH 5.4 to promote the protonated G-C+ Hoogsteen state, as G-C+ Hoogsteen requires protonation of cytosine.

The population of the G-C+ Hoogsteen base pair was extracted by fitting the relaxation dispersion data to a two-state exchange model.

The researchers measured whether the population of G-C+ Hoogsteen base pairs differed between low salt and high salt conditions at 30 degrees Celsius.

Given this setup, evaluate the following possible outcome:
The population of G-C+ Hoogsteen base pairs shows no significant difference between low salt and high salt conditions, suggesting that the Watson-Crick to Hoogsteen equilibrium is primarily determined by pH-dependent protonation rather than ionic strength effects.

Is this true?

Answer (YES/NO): NO